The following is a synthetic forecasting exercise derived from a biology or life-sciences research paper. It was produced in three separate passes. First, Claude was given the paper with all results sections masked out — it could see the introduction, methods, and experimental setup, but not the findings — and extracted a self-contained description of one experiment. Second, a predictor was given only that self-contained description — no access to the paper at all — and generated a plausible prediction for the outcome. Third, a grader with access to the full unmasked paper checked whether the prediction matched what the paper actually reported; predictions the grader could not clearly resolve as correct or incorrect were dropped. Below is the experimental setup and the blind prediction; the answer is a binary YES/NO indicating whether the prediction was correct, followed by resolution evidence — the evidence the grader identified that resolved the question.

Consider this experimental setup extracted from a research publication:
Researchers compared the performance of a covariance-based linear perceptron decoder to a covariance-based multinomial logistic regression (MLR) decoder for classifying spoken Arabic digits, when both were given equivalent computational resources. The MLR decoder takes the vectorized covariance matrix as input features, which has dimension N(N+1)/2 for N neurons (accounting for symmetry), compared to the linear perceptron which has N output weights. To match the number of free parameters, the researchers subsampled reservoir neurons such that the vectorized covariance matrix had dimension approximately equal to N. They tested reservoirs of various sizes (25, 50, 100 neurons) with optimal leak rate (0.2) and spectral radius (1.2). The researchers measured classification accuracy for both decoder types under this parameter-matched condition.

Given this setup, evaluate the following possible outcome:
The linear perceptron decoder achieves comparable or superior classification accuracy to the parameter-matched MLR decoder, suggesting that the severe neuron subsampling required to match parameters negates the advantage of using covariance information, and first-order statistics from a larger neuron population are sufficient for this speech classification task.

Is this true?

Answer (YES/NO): NO